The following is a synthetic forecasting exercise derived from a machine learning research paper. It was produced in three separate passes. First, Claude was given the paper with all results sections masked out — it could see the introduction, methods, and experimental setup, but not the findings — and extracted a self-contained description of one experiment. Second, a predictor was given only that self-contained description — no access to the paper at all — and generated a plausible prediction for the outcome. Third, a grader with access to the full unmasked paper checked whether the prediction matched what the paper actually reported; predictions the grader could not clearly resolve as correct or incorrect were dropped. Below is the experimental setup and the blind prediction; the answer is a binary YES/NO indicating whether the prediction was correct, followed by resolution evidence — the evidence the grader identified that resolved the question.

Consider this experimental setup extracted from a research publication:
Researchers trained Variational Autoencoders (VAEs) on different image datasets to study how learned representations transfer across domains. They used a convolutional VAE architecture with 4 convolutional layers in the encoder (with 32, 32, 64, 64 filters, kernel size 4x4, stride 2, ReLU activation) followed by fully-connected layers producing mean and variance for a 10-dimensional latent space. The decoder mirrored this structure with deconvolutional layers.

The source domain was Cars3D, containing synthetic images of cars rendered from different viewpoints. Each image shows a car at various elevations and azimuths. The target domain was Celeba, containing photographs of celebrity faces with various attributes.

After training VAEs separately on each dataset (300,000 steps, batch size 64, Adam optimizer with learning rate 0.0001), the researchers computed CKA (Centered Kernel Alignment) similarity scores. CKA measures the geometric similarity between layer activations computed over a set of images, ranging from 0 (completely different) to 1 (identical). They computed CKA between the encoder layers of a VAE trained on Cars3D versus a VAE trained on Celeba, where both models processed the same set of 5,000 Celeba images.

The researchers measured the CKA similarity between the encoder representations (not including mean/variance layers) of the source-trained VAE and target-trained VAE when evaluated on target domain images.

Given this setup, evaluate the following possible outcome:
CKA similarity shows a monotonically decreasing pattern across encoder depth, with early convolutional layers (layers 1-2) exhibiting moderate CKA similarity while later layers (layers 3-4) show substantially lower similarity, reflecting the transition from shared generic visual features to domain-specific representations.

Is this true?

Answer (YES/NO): NO